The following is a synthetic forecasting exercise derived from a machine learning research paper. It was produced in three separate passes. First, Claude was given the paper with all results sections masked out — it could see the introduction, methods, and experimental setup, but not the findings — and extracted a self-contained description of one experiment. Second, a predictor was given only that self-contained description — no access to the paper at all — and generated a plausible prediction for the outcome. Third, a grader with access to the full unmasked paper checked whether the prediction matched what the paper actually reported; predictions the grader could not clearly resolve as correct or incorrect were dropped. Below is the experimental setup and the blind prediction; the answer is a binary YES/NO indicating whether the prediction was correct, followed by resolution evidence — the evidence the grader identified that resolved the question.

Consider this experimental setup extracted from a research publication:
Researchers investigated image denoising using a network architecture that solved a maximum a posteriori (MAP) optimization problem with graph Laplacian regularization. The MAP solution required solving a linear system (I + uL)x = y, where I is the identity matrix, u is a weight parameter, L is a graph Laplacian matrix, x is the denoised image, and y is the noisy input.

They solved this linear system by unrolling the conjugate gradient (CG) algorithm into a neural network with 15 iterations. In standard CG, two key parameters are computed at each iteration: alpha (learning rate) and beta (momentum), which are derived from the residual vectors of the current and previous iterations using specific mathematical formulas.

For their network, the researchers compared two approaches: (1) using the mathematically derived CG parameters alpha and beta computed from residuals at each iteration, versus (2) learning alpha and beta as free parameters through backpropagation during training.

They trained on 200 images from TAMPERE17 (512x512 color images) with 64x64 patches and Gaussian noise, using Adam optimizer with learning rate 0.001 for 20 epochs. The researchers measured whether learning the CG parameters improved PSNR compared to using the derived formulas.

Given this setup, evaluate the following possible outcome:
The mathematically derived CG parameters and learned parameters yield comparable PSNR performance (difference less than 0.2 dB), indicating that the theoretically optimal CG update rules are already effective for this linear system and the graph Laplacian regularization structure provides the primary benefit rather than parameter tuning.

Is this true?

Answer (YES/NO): NO